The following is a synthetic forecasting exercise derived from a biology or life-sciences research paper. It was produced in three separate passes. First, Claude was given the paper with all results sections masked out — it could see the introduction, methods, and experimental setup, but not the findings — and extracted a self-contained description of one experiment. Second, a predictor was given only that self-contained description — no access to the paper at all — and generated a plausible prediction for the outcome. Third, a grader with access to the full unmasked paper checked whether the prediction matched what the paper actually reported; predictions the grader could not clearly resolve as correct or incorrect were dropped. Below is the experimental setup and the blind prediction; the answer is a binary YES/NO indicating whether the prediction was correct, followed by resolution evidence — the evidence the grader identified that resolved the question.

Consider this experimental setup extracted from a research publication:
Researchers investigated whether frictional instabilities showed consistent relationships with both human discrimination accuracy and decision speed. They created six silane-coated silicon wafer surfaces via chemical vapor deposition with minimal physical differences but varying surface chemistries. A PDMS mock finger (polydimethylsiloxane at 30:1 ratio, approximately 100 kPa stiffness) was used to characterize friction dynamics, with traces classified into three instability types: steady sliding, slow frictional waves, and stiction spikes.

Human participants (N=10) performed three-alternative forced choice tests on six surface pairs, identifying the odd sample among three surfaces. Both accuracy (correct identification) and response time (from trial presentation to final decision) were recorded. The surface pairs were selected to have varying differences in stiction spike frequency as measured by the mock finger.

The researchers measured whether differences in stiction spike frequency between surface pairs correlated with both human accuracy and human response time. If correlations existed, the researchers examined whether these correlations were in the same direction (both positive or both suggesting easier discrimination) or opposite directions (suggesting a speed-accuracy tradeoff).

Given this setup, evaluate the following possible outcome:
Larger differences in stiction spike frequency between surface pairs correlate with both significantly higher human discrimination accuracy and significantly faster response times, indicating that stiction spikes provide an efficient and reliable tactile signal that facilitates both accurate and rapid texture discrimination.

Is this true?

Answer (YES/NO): NO